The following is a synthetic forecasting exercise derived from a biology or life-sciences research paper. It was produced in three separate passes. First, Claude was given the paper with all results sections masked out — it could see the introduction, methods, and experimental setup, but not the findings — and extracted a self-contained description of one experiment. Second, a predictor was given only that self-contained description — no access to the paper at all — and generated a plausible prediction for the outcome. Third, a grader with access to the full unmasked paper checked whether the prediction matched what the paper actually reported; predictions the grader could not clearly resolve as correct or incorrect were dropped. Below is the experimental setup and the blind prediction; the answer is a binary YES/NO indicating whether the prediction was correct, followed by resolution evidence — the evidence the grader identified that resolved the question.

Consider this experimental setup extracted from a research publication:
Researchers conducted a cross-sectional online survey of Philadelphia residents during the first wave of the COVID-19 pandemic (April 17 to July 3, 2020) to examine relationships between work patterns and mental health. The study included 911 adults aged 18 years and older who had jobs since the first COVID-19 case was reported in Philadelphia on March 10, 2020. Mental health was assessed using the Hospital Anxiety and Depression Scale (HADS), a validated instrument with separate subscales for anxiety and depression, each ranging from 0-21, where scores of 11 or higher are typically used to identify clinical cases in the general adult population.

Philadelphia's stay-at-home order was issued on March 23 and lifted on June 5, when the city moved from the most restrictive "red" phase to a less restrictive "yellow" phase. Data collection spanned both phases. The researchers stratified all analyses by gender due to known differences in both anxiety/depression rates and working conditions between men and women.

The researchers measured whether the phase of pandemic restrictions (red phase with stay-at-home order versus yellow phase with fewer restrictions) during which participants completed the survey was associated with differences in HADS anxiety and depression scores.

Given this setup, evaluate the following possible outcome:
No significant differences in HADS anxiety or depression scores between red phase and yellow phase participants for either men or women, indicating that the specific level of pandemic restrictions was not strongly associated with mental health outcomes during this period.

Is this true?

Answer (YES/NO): YES